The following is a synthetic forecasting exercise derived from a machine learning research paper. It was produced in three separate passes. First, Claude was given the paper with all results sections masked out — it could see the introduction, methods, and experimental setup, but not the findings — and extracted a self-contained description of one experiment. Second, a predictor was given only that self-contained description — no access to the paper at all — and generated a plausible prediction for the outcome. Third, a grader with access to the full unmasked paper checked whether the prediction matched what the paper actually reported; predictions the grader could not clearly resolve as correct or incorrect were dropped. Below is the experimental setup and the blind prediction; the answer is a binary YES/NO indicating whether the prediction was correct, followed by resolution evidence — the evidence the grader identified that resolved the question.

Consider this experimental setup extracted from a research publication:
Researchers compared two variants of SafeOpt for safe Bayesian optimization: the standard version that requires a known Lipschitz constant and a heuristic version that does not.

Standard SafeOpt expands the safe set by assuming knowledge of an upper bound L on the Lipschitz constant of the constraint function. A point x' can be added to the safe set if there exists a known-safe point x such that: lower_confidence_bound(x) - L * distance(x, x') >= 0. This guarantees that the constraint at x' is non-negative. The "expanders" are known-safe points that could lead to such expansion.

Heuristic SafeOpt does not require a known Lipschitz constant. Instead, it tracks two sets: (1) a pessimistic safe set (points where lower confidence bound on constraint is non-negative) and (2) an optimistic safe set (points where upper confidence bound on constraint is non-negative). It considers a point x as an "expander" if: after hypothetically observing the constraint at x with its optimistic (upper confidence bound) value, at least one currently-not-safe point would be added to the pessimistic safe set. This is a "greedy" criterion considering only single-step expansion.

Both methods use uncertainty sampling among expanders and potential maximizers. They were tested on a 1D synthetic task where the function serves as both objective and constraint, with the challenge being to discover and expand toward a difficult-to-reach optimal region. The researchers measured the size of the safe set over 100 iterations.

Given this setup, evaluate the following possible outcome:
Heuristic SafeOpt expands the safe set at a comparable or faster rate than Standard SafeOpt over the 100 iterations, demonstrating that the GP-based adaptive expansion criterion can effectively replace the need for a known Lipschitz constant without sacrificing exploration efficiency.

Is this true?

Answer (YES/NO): NO